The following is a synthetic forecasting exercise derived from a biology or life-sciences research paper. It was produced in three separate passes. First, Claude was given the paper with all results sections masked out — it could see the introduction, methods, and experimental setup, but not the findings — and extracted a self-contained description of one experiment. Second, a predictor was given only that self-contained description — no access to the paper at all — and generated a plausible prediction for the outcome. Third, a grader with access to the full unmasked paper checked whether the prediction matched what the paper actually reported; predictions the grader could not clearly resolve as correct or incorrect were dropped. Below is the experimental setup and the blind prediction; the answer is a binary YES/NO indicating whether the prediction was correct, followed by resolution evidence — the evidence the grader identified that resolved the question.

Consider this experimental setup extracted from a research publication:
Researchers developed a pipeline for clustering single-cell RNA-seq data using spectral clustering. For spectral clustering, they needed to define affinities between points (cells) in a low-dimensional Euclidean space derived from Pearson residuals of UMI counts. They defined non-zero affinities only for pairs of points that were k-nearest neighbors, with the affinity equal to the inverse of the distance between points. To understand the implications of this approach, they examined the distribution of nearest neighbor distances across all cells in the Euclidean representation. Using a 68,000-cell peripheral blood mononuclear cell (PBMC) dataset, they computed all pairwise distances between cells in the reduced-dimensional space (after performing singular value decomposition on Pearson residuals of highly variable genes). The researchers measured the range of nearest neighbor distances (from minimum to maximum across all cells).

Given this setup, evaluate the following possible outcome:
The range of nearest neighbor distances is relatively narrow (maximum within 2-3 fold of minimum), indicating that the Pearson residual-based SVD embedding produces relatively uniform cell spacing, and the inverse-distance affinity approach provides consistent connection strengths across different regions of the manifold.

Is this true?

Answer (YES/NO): NO